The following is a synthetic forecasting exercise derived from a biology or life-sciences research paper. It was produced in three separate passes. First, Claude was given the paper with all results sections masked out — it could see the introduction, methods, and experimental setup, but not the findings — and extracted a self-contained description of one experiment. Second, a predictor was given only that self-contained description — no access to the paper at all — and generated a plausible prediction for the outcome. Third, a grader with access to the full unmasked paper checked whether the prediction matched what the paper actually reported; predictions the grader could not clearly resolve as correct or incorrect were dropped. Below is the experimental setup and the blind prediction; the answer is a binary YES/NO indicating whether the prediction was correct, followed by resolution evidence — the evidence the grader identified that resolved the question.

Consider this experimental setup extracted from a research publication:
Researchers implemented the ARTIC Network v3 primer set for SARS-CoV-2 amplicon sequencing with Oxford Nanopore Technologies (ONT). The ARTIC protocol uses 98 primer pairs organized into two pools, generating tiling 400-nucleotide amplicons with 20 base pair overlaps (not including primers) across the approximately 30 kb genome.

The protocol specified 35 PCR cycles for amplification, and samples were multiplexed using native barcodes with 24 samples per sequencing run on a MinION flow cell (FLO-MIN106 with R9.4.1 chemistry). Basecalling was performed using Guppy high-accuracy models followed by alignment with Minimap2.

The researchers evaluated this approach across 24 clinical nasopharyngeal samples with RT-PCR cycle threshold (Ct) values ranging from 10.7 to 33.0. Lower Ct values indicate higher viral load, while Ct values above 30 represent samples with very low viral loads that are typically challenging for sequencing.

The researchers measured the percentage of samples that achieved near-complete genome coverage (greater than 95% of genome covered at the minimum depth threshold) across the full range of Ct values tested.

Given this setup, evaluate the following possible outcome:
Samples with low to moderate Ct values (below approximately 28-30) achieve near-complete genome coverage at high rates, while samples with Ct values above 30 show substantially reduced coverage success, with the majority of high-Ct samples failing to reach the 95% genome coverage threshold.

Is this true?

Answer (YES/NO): NO